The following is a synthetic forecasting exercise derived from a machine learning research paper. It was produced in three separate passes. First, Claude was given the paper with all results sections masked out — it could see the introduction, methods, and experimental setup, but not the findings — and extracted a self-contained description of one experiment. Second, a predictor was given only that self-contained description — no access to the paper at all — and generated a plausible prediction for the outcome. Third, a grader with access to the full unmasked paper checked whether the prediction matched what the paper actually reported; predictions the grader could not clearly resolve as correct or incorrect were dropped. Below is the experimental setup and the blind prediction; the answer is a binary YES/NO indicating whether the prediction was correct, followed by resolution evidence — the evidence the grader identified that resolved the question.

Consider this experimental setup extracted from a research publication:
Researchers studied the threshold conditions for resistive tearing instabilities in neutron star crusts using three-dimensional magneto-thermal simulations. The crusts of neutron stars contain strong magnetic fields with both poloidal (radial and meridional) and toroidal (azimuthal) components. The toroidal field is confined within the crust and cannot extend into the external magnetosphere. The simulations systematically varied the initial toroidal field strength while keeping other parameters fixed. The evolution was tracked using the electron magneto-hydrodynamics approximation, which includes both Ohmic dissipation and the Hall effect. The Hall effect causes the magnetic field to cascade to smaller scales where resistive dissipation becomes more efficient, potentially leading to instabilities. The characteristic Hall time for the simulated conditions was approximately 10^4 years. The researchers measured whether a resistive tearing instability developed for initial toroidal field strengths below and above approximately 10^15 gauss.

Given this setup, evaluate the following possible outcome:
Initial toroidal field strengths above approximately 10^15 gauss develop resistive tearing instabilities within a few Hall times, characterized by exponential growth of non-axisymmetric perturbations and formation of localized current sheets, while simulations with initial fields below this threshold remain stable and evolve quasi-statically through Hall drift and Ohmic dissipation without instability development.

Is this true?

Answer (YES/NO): NO